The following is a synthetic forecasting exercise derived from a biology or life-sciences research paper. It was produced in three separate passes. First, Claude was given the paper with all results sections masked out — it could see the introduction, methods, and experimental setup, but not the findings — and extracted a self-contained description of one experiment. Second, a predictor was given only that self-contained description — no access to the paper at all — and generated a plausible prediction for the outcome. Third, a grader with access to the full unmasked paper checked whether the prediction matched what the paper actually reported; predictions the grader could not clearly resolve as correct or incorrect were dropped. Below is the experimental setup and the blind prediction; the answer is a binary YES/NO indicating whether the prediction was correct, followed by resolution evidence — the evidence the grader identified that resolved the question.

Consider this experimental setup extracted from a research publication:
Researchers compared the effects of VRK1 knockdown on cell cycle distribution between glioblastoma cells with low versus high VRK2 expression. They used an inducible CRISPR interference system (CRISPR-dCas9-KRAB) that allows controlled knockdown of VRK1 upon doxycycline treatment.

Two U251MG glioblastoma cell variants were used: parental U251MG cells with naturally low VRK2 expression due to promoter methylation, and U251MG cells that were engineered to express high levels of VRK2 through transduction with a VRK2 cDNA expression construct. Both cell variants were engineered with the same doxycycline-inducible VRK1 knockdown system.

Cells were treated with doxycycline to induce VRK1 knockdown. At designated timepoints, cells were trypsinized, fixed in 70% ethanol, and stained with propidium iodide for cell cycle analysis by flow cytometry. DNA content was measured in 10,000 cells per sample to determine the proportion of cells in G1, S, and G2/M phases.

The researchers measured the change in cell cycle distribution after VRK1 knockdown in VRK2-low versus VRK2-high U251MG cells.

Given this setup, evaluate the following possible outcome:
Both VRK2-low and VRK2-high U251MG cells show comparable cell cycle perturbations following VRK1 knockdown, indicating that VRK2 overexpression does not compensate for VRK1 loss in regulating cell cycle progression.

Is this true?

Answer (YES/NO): NO